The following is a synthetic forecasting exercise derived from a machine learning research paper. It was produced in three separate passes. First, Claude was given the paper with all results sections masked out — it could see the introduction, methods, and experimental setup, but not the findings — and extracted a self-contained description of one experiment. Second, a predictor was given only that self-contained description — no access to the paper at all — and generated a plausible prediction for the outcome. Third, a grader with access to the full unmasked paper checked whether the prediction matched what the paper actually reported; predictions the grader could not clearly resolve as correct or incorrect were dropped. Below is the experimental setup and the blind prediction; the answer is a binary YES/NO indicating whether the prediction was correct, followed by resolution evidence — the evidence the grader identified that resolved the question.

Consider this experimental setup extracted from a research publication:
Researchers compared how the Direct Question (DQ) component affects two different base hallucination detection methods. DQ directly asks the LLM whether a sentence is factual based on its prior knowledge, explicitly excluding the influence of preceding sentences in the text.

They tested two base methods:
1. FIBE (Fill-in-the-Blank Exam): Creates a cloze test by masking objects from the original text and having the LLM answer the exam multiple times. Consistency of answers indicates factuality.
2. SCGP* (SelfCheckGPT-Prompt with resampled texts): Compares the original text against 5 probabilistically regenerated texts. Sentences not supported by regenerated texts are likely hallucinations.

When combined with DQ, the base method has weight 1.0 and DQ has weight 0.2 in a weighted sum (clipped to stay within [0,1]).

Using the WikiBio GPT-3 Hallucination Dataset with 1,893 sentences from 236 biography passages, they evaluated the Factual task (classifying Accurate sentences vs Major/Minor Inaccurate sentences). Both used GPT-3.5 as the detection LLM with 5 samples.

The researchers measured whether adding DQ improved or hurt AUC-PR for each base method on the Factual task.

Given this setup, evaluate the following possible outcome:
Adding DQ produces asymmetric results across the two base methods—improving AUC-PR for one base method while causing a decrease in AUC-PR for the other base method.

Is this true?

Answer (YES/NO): YES